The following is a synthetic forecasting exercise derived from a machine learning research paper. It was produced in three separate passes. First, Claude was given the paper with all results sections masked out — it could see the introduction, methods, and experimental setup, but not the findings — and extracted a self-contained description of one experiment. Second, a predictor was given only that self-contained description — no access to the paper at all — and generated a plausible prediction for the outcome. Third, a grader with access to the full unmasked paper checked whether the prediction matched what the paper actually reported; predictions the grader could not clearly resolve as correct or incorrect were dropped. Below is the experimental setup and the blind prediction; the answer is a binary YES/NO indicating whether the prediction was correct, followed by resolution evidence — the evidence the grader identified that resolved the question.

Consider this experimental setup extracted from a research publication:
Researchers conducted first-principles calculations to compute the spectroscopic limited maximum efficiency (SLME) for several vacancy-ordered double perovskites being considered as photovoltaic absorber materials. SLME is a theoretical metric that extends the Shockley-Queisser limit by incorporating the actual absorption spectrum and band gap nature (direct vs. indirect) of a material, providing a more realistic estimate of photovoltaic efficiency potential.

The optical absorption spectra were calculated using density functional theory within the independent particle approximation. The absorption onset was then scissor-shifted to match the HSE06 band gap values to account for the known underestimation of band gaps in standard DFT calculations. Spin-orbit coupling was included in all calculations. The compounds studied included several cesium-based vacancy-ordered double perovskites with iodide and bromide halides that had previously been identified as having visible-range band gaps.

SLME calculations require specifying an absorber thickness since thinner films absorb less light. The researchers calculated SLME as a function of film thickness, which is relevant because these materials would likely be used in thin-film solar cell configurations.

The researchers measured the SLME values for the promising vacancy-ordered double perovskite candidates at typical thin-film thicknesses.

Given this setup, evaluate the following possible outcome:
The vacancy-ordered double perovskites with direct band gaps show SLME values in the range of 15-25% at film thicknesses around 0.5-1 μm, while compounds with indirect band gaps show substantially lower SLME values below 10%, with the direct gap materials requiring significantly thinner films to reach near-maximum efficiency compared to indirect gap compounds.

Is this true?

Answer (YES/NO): NO